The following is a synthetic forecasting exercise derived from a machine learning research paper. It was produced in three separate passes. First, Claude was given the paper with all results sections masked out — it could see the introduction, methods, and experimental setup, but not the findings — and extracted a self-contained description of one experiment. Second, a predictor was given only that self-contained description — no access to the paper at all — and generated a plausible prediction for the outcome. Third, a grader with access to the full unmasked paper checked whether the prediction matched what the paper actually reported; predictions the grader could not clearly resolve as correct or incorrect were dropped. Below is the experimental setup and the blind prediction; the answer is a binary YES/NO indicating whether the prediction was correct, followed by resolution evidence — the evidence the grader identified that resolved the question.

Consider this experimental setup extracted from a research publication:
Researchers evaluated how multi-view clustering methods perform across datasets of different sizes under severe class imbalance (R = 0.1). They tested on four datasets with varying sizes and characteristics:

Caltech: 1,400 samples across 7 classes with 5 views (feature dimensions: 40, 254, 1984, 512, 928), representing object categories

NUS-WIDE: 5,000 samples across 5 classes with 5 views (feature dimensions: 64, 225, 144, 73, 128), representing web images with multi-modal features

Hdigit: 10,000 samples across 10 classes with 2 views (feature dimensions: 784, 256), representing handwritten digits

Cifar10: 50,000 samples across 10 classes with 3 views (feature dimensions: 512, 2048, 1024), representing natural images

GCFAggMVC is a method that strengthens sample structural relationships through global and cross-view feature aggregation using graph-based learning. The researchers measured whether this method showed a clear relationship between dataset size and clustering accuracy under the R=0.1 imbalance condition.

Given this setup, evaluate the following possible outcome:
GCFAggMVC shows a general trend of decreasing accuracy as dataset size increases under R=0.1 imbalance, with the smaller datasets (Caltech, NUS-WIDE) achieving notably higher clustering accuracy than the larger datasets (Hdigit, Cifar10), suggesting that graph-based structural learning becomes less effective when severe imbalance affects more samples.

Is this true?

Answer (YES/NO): NO